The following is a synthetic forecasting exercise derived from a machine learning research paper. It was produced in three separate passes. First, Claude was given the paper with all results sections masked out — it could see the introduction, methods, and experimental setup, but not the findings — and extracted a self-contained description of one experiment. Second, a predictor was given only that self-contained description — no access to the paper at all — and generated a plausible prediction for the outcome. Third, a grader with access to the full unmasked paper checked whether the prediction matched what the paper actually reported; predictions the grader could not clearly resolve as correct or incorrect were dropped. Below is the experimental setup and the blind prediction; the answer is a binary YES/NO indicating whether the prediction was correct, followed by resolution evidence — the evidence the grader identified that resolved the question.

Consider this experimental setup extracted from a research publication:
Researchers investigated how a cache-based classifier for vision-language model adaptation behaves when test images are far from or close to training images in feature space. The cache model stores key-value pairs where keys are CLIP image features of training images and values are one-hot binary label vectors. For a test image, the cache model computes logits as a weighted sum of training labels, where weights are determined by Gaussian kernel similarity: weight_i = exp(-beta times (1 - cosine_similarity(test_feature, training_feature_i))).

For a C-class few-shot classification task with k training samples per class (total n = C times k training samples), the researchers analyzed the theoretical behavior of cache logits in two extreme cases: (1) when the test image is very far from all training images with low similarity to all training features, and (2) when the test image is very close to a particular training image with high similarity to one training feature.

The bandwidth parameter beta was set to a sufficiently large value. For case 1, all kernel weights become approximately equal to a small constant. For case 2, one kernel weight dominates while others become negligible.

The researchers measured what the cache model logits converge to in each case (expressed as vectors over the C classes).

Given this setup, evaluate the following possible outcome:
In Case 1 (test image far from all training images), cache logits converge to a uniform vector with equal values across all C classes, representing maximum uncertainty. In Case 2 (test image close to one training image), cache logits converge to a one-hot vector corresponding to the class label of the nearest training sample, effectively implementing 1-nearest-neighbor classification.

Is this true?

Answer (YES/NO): YES